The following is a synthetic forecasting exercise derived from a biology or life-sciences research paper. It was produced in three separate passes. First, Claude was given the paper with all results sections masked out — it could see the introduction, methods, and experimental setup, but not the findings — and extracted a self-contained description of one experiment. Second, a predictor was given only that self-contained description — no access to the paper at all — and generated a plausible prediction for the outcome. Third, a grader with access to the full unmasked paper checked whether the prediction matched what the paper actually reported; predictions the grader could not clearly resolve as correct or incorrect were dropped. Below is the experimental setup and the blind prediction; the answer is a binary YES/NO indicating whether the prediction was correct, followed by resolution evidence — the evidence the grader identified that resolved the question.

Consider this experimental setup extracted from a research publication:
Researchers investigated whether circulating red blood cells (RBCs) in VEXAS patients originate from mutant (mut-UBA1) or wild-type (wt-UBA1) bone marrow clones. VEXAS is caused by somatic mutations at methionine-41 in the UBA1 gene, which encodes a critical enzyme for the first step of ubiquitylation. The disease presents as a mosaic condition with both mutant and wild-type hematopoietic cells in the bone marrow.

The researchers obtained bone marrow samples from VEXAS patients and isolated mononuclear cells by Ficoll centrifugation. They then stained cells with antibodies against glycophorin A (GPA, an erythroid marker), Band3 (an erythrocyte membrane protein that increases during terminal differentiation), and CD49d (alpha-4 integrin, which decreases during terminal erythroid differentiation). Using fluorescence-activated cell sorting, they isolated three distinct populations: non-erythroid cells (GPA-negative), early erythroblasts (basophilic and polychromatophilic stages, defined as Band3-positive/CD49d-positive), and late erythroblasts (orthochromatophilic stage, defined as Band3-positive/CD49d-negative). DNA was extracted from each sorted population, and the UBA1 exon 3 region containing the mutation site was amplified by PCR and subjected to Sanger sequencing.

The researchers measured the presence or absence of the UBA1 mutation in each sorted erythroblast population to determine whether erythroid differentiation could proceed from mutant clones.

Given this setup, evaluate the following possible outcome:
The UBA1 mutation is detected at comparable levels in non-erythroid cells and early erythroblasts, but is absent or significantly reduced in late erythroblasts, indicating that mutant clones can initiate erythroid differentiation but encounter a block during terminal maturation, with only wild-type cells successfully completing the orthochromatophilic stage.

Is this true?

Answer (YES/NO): NO